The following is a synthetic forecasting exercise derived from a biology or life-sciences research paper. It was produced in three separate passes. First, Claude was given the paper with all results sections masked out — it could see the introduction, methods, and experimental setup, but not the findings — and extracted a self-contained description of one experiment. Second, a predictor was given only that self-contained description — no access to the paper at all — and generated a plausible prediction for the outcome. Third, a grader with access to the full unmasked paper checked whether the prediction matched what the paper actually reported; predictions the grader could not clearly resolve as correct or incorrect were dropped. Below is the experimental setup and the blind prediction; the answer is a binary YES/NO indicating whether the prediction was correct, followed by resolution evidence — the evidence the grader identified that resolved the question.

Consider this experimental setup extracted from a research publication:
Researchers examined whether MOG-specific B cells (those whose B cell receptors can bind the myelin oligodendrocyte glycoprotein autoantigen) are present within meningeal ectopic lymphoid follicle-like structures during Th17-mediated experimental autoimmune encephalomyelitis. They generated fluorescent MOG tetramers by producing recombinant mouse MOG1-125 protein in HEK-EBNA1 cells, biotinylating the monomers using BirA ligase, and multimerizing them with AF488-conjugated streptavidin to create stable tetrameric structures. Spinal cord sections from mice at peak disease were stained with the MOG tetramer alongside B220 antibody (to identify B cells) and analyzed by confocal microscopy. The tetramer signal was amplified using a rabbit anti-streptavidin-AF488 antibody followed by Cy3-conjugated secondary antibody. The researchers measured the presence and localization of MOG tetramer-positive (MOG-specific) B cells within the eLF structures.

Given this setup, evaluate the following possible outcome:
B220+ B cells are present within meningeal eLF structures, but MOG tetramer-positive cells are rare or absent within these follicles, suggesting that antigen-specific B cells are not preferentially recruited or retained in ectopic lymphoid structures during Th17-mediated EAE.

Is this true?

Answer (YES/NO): NO